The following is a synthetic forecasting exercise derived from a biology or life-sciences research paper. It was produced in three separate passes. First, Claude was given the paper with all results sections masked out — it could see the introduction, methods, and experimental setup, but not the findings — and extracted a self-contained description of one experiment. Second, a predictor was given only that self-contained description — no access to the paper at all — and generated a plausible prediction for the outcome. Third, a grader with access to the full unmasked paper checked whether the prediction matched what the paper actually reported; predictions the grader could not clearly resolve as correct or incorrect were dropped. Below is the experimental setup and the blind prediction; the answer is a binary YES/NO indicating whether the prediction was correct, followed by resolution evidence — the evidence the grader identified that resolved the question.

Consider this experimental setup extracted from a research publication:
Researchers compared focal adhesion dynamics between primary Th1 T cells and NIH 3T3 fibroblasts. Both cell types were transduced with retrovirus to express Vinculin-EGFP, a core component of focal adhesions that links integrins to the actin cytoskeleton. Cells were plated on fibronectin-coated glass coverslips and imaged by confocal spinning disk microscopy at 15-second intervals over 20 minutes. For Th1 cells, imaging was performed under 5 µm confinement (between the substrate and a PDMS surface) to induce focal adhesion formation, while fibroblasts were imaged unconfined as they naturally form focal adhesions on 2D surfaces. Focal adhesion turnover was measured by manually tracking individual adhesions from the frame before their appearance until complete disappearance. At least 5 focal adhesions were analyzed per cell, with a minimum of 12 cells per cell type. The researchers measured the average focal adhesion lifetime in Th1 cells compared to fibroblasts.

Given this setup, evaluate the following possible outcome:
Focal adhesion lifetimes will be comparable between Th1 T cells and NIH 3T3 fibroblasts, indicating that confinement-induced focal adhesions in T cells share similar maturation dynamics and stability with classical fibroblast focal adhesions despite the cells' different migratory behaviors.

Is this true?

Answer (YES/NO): NO